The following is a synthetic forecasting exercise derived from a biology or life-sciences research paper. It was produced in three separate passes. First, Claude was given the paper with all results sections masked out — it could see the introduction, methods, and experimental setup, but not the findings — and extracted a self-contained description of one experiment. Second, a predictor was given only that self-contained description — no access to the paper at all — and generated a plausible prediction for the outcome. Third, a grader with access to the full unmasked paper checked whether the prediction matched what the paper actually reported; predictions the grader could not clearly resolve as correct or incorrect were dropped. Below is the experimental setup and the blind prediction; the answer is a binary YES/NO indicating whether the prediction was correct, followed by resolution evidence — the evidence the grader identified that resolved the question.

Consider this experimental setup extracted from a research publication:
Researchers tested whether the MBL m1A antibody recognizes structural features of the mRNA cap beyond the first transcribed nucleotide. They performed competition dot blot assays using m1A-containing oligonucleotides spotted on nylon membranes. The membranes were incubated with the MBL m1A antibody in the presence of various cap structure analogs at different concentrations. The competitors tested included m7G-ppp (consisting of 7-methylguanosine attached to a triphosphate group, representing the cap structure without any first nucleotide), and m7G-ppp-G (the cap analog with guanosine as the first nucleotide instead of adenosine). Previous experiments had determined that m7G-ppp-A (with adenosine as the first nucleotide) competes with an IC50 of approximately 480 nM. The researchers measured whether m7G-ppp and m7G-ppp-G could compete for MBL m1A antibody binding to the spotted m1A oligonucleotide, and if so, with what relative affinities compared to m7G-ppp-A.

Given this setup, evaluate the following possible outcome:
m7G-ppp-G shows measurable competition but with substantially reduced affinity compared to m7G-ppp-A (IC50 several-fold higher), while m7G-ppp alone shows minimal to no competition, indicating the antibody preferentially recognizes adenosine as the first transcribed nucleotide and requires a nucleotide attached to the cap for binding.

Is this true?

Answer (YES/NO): NO